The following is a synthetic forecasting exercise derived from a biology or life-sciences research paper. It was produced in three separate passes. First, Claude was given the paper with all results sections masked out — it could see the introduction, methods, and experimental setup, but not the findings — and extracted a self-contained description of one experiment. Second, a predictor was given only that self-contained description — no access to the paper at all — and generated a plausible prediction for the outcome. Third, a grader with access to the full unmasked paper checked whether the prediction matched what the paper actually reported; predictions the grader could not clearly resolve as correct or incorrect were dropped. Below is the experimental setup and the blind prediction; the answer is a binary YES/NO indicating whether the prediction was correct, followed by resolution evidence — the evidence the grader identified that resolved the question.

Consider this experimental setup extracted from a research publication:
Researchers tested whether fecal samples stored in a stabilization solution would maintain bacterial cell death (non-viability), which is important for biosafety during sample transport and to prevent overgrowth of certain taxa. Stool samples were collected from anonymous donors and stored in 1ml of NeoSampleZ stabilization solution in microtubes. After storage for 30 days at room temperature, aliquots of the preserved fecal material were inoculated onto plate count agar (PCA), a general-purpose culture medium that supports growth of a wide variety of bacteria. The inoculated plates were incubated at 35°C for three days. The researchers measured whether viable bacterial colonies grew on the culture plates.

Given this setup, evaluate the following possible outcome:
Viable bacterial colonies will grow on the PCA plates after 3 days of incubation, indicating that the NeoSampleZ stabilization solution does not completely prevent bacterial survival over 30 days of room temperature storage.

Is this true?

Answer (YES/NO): NO